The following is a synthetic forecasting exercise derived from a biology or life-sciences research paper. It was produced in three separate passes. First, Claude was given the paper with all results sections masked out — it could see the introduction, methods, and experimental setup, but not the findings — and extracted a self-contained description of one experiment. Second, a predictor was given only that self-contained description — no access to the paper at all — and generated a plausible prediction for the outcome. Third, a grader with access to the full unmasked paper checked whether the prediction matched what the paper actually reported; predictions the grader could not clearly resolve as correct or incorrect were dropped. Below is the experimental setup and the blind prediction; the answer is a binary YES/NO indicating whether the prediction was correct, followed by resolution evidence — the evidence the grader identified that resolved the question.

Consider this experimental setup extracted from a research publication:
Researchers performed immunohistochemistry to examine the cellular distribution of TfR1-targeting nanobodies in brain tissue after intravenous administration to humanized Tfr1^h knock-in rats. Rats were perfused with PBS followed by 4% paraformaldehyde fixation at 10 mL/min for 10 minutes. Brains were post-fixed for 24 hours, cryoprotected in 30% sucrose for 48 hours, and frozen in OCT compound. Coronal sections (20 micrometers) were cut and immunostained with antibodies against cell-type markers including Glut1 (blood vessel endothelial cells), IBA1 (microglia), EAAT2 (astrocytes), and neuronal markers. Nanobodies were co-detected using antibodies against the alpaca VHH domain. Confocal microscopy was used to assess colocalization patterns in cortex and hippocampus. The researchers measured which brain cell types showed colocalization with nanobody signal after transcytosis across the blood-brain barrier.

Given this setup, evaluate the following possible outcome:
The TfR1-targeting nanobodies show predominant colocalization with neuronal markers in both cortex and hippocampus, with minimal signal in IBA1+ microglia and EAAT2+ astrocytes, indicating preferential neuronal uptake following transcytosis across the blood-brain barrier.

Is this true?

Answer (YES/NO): NO